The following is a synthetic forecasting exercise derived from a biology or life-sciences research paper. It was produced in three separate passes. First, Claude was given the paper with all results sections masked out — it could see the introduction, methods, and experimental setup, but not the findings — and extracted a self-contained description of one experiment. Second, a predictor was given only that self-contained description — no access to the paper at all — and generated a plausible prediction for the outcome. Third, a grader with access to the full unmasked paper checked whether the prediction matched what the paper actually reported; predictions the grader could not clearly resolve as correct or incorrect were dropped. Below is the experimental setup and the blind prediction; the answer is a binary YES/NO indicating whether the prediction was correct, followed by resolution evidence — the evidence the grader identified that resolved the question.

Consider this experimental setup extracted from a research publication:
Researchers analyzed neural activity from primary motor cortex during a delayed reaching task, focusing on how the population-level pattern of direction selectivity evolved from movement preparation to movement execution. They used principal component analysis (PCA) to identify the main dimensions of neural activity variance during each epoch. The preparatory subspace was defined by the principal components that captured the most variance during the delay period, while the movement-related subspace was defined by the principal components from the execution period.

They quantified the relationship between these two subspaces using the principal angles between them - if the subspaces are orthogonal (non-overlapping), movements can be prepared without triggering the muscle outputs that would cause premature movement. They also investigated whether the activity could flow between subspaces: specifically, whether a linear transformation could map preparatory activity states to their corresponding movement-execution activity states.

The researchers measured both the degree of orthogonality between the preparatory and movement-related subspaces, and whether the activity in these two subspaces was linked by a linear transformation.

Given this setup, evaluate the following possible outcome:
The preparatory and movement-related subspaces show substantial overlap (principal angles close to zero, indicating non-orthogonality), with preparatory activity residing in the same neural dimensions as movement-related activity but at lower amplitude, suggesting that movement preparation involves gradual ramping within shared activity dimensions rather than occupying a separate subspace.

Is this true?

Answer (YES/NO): NO